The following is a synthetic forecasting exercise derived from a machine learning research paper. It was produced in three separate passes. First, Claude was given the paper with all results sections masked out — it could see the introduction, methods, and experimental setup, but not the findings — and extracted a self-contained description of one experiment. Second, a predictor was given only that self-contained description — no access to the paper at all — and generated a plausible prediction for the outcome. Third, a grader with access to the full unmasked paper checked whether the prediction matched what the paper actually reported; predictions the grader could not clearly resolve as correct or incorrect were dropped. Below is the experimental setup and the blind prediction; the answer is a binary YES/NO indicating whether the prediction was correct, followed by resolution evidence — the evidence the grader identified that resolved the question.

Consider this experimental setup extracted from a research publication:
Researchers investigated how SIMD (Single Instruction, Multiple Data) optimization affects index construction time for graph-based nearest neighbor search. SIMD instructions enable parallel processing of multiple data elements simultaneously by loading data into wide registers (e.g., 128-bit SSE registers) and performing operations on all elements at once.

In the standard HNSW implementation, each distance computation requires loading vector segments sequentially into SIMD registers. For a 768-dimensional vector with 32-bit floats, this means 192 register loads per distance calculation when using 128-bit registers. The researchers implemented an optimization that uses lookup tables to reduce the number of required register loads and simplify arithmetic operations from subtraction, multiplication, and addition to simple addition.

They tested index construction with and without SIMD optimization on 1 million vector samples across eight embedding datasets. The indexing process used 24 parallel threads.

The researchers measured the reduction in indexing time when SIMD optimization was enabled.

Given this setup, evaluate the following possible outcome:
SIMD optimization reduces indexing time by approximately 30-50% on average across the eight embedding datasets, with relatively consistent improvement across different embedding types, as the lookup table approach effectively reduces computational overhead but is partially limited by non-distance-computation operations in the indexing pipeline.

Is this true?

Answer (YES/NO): NO